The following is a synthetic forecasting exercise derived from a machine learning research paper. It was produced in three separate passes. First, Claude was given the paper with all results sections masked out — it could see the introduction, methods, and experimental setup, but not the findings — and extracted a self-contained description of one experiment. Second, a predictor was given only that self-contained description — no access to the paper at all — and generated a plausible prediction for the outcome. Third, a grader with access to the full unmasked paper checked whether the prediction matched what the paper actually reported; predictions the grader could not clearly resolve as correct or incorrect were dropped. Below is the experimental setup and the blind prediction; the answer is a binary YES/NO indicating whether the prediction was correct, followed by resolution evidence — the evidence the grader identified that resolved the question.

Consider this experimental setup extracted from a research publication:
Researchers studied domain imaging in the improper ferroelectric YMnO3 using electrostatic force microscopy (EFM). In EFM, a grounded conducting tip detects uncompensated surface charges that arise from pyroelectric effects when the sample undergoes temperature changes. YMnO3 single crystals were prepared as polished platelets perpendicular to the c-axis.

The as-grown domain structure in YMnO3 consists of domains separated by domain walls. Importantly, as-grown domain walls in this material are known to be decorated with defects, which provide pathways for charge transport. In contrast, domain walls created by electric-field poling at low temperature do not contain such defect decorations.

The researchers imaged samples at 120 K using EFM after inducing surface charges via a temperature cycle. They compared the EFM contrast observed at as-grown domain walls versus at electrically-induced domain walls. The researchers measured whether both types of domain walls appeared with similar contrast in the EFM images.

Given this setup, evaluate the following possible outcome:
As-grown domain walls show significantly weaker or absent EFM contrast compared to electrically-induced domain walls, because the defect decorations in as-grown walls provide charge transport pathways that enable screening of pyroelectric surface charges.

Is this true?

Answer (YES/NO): NO